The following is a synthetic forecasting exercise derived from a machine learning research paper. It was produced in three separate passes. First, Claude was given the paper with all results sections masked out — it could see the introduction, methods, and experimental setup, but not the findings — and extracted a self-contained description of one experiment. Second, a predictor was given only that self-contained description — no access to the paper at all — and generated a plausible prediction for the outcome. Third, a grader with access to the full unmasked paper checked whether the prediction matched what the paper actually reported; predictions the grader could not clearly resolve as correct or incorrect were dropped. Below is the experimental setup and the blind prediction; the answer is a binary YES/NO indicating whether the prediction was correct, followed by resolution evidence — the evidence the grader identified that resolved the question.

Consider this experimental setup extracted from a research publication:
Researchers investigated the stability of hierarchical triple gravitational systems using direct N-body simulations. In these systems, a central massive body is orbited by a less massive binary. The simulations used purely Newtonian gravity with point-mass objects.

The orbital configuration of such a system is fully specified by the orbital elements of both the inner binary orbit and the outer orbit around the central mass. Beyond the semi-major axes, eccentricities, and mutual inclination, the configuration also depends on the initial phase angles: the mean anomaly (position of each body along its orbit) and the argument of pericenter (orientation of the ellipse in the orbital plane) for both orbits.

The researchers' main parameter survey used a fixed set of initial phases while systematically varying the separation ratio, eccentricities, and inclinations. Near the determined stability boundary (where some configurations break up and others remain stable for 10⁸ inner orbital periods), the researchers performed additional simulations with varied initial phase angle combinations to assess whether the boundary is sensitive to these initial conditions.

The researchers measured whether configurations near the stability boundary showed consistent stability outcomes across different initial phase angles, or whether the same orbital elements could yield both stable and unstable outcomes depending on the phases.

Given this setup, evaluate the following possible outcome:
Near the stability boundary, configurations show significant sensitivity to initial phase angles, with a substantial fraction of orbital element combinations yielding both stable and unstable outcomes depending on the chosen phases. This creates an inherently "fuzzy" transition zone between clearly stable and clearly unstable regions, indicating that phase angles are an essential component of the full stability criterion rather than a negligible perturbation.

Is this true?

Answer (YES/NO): NO